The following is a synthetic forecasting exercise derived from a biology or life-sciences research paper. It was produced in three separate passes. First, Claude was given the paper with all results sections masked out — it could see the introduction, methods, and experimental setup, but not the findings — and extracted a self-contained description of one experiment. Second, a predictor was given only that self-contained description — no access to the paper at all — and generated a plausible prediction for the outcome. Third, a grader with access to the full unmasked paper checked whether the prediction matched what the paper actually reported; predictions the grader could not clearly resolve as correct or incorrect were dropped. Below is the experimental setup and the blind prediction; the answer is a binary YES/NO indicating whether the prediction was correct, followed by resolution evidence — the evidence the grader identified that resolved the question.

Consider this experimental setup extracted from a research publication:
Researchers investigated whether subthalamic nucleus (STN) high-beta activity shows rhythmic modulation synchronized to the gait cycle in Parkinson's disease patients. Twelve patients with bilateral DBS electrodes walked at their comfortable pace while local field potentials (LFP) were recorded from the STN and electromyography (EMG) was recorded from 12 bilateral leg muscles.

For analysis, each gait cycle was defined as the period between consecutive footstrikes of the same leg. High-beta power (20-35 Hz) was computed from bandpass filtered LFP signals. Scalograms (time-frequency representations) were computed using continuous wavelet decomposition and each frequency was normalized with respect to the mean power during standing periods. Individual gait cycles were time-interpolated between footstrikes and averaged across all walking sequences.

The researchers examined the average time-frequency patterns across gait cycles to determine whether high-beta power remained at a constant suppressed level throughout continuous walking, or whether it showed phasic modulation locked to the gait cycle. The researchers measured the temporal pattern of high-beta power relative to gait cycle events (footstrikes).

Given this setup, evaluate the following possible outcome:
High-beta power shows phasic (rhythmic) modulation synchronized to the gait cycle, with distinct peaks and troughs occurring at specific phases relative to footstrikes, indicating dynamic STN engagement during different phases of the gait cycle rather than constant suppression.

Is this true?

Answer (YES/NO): YES